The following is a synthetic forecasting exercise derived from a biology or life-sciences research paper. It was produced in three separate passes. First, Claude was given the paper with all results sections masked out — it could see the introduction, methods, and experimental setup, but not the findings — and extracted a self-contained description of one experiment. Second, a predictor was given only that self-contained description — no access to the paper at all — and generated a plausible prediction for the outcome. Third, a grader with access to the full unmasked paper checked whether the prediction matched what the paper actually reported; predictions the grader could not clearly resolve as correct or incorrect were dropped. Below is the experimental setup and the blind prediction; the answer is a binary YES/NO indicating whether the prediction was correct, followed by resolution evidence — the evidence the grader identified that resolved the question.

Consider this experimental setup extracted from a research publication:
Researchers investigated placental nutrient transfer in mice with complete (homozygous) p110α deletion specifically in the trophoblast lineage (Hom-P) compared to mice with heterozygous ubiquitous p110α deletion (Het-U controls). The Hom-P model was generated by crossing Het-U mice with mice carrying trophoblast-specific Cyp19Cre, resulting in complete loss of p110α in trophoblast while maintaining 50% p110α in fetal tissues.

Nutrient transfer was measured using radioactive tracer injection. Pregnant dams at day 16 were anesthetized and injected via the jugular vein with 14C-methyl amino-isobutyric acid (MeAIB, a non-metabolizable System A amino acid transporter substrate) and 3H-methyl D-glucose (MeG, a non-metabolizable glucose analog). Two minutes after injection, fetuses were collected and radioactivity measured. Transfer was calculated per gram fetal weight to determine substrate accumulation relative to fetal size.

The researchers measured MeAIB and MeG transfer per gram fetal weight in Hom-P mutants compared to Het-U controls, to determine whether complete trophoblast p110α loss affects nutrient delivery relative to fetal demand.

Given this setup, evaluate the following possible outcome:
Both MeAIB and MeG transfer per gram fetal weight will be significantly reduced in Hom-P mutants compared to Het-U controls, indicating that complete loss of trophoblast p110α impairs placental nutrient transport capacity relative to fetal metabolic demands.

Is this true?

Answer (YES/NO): NO